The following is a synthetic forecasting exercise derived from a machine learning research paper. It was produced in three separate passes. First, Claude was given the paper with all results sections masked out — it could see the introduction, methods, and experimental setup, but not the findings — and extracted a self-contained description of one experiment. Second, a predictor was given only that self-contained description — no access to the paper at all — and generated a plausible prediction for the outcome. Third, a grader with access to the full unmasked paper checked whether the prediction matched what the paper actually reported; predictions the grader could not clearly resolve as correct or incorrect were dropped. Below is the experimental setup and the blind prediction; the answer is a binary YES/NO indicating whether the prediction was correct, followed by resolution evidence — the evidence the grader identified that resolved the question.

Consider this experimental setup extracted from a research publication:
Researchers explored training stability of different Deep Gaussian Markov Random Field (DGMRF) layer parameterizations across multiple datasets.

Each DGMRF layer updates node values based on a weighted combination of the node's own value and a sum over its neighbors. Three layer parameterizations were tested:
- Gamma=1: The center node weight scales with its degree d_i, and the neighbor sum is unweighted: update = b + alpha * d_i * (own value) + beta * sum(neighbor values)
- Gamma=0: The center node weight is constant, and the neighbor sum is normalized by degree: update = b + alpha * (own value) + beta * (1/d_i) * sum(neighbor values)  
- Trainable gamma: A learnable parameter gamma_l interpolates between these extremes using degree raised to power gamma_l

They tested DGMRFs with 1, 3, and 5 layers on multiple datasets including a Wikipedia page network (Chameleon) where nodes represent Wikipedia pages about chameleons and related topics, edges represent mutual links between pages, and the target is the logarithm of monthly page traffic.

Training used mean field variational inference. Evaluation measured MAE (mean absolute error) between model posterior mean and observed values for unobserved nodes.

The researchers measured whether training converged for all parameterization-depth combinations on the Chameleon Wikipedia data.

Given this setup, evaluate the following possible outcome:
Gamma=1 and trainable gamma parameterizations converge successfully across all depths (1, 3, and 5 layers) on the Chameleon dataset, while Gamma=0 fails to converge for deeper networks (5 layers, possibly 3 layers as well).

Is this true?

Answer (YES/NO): NO